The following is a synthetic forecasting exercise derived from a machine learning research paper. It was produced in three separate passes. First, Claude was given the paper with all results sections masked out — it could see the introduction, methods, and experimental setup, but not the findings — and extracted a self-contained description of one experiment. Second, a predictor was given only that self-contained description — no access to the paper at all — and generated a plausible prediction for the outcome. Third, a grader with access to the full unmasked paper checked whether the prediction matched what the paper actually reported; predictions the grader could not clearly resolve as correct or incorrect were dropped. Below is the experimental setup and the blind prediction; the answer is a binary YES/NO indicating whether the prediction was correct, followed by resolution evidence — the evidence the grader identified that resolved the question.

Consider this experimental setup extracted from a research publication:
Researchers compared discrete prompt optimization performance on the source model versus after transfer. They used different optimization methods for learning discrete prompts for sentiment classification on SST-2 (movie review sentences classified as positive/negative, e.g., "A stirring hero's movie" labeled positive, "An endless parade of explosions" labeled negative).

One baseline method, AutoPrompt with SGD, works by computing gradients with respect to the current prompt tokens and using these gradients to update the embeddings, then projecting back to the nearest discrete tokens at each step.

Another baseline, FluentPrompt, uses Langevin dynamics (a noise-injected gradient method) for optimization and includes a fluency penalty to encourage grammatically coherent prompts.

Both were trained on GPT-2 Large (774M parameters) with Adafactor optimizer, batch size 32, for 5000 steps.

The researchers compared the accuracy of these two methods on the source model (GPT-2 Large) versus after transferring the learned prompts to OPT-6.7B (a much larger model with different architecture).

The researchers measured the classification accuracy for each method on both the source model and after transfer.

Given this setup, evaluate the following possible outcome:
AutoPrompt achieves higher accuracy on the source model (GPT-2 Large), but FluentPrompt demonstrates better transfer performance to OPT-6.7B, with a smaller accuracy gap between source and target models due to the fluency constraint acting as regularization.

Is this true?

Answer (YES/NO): NO